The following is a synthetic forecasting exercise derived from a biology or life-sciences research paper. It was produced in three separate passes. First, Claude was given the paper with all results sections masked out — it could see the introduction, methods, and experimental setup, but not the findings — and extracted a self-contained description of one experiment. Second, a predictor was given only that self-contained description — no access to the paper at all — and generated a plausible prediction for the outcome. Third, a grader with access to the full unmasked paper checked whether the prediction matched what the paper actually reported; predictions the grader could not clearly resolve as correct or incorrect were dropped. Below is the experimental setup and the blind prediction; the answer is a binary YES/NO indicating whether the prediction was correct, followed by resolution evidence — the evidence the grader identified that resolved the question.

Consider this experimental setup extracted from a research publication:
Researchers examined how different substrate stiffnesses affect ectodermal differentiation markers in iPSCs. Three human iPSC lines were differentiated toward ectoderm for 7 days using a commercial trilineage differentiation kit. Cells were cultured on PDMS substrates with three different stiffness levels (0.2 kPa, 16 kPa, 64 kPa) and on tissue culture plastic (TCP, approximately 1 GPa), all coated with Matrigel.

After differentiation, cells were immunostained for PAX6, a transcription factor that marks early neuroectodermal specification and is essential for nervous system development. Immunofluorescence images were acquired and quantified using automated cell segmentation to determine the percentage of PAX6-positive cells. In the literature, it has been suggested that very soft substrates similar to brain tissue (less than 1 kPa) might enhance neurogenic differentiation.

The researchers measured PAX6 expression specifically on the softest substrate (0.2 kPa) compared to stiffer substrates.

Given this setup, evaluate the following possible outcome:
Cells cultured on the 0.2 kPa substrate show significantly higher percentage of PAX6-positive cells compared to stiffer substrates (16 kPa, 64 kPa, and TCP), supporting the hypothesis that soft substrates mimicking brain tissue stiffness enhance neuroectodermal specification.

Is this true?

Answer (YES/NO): NO